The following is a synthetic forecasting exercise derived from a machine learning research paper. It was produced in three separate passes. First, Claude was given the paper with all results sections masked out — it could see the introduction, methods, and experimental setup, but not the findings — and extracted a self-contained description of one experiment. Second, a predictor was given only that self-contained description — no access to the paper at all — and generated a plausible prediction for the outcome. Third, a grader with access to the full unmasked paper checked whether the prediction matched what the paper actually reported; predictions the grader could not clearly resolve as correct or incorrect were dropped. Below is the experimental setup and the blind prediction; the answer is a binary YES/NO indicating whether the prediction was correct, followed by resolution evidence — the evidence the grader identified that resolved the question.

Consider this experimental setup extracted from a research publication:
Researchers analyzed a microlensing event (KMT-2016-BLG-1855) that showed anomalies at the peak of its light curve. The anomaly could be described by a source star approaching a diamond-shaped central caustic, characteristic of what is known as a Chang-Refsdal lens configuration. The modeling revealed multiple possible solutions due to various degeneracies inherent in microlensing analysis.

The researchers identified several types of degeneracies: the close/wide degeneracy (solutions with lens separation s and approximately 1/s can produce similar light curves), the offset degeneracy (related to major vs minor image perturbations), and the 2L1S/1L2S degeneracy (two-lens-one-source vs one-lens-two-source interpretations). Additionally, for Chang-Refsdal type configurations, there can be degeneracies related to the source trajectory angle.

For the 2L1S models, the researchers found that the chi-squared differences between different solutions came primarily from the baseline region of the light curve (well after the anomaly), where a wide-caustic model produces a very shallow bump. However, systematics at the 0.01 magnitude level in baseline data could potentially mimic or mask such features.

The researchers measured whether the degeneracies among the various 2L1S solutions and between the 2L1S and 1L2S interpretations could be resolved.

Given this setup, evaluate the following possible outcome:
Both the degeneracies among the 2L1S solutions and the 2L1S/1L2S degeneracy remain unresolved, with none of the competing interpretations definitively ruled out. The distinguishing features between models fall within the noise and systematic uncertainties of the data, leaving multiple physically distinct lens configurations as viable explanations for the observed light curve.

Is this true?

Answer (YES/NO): YES